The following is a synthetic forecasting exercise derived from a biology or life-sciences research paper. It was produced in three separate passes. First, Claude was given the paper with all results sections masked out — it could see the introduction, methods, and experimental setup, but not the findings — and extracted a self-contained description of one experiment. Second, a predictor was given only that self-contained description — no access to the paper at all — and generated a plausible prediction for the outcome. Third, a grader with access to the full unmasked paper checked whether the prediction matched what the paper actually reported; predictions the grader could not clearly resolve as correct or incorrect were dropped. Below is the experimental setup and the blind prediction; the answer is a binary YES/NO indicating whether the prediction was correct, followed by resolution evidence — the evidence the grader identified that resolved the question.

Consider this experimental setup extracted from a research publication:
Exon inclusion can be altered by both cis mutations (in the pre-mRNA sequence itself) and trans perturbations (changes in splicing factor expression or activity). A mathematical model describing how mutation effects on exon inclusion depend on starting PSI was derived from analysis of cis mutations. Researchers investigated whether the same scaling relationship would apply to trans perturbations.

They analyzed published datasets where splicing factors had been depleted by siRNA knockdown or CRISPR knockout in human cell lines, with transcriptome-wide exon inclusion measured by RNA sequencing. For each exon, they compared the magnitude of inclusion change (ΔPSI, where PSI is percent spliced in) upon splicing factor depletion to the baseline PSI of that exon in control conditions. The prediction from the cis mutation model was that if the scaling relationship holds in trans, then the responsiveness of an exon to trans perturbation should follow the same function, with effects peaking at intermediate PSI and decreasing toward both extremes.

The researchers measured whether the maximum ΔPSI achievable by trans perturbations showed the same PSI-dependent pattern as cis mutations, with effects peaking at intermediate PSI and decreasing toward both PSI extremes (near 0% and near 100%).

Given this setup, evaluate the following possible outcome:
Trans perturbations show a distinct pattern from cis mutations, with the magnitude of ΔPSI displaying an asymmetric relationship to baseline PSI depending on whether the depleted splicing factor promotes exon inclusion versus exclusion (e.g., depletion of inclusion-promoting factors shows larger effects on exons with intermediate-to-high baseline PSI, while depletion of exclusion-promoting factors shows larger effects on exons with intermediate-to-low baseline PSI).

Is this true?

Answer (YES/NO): NO